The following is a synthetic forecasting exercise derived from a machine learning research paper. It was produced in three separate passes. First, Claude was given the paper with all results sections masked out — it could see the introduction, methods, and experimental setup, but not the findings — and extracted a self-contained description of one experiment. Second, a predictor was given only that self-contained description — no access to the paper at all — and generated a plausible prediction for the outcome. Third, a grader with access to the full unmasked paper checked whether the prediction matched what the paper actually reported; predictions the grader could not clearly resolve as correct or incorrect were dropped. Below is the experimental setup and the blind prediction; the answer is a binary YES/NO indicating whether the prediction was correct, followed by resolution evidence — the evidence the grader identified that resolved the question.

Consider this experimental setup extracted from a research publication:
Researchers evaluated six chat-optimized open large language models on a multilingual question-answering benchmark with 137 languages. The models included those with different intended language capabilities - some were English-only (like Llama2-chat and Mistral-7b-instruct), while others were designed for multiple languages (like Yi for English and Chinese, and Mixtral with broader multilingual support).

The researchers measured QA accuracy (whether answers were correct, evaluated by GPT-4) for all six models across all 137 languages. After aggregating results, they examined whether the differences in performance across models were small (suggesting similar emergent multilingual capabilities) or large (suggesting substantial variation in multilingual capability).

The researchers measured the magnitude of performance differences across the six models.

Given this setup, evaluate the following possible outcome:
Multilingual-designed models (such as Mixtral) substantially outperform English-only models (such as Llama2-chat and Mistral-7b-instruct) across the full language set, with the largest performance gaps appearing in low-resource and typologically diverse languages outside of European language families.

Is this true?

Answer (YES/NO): NO